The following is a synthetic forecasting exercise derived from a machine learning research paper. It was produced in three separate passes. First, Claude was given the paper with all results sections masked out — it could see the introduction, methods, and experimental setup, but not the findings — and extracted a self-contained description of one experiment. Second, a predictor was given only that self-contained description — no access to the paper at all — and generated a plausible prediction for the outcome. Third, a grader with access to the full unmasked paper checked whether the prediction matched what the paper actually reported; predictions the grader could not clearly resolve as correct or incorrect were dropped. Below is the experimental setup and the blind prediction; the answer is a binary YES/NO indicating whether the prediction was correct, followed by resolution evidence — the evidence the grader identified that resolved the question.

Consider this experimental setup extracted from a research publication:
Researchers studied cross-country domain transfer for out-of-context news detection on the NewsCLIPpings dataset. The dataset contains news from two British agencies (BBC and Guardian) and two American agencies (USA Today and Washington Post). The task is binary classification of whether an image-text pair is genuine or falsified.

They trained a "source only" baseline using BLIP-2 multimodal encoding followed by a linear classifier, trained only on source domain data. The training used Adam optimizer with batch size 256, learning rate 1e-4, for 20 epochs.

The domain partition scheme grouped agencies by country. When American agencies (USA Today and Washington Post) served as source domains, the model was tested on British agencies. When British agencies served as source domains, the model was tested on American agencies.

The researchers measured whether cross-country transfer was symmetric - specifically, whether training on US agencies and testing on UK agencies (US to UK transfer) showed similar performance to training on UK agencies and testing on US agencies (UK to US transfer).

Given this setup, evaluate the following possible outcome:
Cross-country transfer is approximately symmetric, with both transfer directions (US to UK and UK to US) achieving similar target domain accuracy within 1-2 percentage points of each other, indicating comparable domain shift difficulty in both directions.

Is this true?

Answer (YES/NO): NO